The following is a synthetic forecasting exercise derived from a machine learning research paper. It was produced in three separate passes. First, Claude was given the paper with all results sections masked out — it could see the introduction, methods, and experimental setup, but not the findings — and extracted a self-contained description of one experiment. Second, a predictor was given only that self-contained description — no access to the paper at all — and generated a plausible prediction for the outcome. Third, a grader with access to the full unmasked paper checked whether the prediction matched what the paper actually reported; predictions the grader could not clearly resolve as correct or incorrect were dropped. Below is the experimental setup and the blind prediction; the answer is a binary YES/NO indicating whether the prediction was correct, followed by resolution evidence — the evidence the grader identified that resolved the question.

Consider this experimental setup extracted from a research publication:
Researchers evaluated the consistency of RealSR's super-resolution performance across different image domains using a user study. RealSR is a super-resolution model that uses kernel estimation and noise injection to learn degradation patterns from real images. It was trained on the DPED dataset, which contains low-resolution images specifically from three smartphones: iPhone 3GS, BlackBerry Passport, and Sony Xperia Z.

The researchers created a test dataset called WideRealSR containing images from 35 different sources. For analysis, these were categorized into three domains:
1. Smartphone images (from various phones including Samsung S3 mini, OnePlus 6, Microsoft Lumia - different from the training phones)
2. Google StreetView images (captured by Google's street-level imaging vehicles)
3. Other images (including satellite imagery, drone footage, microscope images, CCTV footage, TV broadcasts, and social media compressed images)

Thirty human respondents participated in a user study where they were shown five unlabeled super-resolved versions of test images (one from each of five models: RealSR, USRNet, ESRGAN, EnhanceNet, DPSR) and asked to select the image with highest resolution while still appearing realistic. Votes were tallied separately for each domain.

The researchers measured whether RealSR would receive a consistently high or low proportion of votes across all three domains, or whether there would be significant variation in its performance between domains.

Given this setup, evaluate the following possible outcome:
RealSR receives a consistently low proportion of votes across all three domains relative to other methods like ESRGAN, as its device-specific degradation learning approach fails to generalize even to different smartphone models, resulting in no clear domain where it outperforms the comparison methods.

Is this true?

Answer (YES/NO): NO